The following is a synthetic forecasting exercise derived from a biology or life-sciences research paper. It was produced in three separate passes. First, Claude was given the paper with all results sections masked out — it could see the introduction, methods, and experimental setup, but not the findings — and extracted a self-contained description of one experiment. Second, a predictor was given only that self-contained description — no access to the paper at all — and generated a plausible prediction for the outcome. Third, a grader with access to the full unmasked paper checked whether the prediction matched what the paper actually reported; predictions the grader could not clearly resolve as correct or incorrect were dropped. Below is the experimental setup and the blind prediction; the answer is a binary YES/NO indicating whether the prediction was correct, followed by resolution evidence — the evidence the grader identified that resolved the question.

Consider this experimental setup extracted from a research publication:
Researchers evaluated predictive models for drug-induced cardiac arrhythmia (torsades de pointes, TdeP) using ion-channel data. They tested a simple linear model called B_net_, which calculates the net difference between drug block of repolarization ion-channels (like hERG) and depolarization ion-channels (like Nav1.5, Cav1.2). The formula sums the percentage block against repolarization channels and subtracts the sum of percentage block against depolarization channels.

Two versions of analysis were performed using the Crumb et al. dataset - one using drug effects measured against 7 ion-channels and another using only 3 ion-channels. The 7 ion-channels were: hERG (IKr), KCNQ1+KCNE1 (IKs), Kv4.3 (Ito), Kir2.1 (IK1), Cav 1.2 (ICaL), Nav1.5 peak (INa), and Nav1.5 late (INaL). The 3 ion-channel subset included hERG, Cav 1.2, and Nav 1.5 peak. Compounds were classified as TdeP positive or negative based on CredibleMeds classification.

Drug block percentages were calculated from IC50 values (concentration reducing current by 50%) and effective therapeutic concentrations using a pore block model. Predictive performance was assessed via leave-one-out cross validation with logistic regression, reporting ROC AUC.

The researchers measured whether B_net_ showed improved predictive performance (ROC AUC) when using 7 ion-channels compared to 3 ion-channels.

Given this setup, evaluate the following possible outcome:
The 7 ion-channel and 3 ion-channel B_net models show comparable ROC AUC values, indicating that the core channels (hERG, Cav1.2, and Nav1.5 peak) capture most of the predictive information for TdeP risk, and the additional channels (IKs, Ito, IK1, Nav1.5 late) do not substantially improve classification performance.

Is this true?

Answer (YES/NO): NO